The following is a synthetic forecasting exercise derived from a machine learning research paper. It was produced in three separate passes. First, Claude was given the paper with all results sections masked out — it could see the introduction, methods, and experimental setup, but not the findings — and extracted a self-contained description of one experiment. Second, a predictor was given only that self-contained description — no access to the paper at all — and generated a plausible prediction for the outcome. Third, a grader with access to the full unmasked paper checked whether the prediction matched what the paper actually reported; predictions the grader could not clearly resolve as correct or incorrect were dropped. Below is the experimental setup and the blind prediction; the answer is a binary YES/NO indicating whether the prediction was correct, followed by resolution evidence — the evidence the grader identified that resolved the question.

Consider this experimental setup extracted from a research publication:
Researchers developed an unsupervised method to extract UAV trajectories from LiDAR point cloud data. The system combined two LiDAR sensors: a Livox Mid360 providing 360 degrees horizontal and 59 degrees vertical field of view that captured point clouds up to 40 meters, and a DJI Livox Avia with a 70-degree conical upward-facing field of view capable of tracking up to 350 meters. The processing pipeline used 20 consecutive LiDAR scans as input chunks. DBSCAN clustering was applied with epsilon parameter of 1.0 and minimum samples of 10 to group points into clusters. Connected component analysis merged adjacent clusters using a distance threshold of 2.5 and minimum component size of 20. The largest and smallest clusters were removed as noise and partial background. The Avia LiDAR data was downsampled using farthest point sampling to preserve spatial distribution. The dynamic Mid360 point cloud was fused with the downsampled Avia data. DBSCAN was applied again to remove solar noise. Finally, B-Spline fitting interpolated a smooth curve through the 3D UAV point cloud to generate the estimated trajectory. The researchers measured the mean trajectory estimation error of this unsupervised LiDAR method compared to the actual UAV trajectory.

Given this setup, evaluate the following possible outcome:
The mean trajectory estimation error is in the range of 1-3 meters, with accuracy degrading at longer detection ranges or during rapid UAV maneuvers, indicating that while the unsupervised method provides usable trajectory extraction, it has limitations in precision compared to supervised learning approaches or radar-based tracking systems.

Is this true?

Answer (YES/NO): NO